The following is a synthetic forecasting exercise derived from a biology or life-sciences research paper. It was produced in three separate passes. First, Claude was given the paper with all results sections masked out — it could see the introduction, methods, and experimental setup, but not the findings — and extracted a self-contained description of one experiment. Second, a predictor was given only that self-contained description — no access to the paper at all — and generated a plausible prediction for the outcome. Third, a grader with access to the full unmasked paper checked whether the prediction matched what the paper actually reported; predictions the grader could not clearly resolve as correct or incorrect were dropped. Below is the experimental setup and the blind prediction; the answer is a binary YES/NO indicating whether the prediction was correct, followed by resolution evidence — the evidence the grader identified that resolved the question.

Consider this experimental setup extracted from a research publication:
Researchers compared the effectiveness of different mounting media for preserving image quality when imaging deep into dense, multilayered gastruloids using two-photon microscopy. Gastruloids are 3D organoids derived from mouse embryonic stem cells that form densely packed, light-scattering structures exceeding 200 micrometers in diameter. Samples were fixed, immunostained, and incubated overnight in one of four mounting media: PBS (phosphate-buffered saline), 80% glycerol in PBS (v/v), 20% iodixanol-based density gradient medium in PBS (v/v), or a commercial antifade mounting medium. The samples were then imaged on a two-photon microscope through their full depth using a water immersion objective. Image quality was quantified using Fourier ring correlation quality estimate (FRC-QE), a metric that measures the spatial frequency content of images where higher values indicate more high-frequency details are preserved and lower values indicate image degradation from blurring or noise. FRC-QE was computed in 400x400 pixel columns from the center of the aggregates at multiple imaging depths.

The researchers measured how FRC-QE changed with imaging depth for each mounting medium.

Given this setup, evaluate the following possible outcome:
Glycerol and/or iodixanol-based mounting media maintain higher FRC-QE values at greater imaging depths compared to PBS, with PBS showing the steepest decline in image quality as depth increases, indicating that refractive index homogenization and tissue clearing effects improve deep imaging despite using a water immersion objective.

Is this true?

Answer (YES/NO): YES